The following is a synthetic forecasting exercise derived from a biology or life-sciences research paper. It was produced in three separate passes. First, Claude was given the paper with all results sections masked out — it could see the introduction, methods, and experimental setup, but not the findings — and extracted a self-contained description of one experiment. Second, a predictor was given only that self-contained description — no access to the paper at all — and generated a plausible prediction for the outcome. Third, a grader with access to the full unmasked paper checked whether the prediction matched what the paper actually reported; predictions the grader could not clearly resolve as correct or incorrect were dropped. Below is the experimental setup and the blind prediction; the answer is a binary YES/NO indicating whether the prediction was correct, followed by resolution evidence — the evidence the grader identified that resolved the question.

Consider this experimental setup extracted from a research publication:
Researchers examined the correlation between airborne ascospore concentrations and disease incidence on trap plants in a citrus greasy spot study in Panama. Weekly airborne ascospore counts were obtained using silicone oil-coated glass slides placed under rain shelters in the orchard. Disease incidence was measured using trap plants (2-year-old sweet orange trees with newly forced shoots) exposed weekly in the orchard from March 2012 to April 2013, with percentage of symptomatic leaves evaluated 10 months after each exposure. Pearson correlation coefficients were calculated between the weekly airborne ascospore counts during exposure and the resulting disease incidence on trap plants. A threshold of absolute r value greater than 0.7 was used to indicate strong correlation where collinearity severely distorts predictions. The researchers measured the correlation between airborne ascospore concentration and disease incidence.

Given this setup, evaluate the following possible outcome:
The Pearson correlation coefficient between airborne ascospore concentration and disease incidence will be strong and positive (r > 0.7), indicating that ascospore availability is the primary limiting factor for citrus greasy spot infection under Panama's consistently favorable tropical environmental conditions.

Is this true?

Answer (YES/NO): NO